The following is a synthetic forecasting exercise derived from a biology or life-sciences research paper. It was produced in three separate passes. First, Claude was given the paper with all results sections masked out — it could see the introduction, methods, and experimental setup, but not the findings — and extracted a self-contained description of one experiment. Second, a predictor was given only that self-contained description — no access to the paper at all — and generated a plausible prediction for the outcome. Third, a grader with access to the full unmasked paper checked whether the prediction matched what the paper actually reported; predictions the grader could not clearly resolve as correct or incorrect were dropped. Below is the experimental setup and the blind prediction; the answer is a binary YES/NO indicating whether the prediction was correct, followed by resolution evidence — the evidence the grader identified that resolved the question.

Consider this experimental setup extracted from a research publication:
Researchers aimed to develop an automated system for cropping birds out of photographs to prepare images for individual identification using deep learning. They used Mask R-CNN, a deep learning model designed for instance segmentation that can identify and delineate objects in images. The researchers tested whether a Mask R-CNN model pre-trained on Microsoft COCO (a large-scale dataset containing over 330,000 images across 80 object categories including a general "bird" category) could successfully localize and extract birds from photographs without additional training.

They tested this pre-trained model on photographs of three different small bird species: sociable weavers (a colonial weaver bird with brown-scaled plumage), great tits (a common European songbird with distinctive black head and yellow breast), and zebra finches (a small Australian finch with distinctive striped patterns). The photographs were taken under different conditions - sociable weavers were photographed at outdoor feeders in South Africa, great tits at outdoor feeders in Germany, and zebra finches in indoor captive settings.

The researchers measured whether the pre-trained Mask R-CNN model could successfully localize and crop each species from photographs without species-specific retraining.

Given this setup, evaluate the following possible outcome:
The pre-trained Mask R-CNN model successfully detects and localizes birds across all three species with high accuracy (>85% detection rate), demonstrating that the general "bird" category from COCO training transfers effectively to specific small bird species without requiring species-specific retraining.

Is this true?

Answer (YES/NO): NO